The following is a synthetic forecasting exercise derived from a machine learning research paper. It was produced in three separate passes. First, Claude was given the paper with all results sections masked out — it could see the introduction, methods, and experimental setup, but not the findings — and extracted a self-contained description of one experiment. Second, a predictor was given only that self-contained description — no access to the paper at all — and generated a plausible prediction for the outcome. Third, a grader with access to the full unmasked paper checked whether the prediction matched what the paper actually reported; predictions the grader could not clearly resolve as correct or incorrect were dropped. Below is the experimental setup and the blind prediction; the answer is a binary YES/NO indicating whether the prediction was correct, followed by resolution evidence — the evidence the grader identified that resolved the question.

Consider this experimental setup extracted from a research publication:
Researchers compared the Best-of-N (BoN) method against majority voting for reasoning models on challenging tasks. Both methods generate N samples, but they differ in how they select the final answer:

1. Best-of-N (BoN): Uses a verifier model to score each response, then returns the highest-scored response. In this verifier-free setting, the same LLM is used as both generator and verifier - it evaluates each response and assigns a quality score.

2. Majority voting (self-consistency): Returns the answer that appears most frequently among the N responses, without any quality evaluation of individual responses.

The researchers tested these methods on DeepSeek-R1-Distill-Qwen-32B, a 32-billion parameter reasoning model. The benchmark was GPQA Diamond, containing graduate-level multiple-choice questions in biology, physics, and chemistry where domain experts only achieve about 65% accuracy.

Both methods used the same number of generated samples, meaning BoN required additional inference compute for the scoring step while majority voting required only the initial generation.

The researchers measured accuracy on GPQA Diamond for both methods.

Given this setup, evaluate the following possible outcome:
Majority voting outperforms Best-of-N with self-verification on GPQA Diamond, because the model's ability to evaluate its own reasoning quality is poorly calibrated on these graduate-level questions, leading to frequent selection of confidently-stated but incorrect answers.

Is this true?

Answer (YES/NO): YES